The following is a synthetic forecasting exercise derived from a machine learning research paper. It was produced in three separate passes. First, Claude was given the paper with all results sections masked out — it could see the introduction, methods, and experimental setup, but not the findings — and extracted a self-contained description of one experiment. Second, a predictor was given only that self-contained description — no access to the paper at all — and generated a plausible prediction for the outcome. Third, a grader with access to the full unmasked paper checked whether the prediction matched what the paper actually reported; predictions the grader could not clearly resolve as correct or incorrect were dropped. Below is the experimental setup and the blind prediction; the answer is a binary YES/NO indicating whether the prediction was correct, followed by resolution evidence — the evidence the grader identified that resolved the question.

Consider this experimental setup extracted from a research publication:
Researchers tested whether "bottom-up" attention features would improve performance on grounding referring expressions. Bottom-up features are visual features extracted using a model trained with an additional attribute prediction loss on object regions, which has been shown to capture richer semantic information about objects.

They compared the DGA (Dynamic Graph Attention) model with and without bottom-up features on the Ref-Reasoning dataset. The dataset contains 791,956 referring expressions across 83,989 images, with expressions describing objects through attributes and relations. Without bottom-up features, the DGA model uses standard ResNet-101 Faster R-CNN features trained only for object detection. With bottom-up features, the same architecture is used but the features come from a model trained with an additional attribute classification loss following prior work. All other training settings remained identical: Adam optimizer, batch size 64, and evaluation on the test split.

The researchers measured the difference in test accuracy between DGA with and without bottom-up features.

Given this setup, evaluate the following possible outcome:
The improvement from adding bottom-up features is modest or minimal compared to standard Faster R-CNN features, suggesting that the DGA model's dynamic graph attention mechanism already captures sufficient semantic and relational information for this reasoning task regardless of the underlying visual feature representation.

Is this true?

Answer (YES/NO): NO